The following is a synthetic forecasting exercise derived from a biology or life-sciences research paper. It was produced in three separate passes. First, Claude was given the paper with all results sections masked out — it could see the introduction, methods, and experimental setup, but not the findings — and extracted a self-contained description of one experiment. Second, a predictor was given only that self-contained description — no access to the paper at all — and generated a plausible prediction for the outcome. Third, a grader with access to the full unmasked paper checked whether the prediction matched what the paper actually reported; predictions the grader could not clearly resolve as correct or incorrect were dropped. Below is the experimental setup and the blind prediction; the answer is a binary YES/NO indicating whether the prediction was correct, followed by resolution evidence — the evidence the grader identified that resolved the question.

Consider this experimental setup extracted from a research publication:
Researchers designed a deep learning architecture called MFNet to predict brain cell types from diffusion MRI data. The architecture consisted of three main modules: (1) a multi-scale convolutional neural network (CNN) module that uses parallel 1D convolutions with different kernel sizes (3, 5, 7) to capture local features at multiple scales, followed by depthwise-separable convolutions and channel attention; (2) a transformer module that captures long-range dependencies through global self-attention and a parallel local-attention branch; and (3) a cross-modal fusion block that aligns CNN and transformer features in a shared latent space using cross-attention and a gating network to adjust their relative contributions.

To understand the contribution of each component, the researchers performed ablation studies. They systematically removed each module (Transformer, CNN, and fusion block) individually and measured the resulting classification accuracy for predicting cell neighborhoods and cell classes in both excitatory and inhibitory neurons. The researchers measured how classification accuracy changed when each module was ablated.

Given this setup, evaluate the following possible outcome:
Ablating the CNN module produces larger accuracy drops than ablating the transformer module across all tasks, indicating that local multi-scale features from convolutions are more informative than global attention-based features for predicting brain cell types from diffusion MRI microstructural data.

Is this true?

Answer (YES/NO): YES